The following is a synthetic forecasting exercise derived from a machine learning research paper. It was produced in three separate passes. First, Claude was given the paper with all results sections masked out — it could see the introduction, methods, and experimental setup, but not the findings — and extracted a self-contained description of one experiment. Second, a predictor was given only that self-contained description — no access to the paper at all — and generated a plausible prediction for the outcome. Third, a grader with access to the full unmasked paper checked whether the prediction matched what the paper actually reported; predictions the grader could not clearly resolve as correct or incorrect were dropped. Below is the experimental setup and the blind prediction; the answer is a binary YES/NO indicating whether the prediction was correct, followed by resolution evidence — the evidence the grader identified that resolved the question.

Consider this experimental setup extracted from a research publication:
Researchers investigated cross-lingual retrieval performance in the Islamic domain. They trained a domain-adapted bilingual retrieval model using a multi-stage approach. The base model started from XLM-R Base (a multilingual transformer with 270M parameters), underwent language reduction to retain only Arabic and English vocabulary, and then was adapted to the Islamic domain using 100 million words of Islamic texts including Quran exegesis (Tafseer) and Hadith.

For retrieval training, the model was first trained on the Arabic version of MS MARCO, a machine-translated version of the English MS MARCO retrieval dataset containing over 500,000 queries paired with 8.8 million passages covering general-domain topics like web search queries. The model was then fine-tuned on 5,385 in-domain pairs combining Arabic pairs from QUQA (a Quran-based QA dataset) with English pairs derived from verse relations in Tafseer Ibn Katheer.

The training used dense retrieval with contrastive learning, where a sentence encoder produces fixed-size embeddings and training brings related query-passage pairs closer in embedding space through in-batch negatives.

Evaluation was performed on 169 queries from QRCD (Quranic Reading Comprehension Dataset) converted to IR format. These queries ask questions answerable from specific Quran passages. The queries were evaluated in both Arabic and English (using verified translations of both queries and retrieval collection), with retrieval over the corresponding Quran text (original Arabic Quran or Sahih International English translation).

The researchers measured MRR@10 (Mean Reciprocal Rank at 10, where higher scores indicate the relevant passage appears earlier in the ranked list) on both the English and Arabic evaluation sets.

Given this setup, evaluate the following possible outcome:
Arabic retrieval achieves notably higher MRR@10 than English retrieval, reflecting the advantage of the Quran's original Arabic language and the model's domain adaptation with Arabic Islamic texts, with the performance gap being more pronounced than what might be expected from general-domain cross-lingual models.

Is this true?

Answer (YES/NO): YES